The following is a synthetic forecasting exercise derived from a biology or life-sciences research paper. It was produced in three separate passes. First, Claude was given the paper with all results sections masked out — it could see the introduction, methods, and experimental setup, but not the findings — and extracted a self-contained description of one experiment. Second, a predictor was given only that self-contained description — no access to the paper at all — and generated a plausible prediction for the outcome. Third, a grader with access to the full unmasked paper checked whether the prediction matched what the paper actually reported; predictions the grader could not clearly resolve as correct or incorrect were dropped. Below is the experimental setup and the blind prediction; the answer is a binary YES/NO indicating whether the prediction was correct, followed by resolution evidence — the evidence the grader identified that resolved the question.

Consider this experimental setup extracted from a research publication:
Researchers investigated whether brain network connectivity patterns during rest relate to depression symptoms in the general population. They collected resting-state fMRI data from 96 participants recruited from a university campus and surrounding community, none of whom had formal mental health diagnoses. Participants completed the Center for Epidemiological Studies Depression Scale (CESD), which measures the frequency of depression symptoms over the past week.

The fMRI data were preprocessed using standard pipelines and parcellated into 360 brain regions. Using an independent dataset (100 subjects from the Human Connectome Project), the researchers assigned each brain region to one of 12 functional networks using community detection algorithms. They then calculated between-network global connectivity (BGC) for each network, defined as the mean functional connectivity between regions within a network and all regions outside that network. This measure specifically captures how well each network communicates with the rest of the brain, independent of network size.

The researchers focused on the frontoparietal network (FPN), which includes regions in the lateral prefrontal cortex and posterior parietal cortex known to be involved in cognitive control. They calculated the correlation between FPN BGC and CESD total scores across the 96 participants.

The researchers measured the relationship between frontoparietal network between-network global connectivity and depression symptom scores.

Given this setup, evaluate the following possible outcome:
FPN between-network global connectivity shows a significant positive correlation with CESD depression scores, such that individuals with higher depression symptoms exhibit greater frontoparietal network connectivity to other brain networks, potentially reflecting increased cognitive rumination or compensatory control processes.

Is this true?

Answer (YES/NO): NO